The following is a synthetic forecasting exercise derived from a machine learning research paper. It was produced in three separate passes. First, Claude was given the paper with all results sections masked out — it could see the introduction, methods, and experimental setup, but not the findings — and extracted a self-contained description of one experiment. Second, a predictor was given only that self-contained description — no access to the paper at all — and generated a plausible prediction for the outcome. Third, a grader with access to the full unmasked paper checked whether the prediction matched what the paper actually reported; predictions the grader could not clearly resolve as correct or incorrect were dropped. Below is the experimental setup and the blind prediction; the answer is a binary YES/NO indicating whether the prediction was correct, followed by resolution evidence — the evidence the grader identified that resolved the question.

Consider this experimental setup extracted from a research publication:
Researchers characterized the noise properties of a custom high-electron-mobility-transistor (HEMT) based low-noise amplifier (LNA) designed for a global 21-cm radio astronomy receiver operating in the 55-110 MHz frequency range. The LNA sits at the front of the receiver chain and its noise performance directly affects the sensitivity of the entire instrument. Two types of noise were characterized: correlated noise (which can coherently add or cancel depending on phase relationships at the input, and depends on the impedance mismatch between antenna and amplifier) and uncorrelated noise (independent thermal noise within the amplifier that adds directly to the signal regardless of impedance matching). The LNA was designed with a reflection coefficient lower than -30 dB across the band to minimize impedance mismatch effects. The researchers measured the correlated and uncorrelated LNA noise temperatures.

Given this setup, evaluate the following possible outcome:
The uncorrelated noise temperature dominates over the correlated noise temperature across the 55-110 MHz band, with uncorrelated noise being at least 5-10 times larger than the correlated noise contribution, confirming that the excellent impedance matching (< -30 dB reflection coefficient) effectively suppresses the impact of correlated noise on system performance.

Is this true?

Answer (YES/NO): YES